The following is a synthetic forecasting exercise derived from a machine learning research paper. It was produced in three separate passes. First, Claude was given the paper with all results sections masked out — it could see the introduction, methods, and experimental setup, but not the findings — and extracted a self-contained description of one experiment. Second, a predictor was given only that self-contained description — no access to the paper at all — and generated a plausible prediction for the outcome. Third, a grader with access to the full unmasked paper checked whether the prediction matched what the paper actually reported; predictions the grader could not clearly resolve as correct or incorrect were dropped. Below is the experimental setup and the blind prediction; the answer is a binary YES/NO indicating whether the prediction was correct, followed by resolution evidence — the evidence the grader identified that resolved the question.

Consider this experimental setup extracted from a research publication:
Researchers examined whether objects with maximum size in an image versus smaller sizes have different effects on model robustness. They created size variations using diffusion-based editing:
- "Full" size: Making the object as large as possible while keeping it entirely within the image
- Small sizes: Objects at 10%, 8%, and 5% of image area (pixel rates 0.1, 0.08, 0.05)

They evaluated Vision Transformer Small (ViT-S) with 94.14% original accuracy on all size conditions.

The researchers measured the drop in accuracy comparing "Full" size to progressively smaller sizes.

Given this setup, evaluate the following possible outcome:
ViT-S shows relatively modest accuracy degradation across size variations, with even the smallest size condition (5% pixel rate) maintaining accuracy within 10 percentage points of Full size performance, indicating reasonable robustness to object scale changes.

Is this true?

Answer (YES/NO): NO